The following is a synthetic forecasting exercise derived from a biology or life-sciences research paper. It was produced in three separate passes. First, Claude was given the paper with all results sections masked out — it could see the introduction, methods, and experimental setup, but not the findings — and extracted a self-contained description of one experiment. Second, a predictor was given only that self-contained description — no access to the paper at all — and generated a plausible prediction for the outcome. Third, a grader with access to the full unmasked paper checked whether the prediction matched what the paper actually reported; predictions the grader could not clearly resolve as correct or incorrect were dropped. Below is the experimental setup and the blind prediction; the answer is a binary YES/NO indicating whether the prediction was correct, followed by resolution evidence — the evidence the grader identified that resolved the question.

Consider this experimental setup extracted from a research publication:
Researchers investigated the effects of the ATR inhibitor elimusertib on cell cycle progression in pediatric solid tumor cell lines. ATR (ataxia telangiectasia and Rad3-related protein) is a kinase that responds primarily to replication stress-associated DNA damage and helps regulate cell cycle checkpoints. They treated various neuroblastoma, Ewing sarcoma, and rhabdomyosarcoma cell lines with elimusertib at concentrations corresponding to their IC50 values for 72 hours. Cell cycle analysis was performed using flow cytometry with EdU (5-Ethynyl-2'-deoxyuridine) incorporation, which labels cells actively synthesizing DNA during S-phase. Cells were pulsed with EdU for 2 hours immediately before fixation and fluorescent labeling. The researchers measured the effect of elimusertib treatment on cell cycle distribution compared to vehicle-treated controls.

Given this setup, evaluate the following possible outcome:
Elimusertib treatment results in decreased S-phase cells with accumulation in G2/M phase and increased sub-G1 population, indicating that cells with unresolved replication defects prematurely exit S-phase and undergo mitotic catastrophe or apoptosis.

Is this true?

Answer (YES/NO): YES